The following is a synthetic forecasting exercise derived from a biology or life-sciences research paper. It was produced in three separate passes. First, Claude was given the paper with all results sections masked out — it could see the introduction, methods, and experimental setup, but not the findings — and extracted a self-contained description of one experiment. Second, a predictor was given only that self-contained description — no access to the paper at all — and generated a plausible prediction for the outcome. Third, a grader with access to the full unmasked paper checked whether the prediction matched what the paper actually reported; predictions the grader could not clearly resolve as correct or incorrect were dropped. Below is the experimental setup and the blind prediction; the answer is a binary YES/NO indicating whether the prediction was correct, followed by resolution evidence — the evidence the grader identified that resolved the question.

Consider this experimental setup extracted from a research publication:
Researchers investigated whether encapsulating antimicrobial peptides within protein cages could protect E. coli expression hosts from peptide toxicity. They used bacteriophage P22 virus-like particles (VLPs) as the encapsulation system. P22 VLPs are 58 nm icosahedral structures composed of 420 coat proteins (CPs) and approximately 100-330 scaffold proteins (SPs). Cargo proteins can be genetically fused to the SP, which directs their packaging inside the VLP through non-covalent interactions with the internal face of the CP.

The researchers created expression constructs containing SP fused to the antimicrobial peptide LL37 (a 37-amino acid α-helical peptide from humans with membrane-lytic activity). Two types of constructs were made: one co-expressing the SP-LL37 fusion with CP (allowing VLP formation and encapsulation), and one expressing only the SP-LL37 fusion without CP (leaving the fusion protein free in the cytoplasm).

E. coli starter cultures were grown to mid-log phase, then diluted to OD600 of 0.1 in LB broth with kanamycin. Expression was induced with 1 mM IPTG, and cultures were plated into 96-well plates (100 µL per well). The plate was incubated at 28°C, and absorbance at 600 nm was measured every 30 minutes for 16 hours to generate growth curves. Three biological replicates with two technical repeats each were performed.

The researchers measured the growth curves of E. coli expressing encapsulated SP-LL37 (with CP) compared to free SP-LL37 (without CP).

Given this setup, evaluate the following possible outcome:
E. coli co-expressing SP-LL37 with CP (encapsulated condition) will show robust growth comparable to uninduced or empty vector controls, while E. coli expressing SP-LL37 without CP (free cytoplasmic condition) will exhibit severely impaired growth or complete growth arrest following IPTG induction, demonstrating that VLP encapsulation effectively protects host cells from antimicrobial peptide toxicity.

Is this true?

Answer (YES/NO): NO